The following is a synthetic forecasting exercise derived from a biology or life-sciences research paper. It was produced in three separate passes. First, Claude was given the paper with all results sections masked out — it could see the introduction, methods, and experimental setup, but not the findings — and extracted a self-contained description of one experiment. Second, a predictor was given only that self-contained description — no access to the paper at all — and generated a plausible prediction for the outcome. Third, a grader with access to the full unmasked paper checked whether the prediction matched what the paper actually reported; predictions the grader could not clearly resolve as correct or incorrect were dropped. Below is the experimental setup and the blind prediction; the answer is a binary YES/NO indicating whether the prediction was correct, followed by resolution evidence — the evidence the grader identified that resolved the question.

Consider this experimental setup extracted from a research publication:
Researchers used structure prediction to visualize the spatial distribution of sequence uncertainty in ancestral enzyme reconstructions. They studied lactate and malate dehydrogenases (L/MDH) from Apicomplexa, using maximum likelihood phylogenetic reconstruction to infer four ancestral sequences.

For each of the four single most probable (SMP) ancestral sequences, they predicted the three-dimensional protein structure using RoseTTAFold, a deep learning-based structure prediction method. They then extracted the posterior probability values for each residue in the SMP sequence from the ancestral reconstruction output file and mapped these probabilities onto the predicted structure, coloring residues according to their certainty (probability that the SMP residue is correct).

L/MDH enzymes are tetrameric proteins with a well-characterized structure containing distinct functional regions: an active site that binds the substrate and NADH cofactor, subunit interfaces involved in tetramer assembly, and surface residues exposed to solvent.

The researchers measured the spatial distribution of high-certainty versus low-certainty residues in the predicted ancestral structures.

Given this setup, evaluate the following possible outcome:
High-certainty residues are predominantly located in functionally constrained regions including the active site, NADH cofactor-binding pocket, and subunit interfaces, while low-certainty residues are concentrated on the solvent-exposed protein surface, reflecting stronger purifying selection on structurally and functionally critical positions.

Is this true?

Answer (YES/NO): YES